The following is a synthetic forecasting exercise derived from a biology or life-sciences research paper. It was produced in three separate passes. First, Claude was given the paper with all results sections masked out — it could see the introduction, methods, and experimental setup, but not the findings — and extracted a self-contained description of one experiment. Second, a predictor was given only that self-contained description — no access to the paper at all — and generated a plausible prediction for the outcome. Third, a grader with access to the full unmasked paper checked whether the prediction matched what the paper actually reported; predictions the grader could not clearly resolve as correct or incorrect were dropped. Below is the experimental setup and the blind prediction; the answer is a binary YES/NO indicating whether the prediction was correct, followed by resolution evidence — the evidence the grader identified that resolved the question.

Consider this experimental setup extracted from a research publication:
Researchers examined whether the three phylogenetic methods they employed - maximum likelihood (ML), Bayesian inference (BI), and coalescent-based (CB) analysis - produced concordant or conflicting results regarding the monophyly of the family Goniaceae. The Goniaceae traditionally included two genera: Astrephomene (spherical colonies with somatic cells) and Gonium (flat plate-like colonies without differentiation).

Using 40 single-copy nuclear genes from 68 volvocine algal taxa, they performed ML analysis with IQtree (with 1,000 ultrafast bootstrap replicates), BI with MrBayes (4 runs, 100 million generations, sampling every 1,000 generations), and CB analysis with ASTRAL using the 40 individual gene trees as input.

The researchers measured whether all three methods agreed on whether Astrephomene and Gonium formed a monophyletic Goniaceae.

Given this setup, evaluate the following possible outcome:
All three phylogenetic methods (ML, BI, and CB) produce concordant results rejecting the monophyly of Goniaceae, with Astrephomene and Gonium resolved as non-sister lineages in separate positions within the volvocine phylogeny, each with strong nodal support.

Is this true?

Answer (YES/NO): NO